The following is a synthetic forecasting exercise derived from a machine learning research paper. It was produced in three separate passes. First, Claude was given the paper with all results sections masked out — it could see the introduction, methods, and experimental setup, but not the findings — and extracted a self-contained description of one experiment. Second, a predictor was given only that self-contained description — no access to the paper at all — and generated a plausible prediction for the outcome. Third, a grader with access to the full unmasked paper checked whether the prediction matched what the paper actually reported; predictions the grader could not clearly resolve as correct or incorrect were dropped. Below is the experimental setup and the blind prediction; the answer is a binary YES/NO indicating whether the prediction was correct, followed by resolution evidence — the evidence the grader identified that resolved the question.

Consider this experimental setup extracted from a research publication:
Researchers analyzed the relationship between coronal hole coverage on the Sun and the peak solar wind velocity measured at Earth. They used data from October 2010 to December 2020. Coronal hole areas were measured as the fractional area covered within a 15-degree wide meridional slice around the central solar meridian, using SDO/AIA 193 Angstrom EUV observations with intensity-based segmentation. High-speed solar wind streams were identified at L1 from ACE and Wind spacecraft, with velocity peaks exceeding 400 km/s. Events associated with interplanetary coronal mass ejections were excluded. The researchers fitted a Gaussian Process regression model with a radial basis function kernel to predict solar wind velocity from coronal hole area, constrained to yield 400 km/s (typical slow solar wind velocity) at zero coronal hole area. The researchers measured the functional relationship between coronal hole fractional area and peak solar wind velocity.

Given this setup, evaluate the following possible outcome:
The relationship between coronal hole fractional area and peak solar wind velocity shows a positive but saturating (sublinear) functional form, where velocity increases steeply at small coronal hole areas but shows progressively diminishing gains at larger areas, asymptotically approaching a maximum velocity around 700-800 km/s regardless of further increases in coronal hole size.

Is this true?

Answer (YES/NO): NO